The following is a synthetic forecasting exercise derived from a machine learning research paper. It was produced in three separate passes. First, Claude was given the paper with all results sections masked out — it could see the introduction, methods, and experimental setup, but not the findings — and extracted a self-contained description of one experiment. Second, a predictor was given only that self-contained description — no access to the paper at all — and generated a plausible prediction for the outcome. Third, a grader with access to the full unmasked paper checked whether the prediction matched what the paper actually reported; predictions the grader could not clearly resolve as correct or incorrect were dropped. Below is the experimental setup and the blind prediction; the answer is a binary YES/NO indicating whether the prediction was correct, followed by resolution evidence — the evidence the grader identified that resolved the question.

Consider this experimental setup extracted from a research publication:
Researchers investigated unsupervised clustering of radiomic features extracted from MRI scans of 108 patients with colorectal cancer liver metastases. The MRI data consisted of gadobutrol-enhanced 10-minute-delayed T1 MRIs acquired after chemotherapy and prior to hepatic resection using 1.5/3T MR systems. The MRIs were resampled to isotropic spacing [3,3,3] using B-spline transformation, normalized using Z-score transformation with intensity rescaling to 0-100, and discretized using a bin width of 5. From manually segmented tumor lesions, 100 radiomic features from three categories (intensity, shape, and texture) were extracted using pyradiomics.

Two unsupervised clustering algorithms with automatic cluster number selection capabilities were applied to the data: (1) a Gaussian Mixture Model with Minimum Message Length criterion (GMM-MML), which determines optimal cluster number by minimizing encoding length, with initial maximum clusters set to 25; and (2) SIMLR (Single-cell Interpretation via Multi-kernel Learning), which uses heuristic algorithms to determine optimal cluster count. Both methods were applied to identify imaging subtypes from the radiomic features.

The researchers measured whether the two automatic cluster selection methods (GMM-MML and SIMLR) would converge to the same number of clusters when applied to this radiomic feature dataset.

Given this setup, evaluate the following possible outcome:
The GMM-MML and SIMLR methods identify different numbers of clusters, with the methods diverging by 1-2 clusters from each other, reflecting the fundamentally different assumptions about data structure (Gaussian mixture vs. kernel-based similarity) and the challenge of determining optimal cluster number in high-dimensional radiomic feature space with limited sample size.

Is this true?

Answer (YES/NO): NO